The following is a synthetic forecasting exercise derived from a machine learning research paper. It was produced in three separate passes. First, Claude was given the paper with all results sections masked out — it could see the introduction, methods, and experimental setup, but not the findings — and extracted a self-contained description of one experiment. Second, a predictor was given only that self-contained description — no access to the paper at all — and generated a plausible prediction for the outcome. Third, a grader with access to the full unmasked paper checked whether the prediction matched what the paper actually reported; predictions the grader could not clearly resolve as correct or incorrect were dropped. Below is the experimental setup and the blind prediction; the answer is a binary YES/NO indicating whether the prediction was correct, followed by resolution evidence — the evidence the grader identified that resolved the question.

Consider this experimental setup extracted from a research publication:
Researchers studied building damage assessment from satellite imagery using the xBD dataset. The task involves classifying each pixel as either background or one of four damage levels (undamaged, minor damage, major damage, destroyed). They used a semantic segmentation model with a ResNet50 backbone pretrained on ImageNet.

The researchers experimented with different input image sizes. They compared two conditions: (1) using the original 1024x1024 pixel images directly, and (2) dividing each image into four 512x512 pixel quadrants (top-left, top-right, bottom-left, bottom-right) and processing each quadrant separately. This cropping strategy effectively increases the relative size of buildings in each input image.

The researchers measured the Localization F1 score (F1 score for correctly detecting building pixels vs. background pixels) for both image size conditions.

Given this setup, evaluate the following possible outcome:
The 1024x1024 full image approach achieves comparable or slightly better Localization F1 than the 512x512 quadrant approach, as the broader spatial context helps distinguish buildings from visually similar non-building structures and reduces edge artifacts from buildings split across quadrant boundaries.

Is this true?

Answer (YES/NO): NO